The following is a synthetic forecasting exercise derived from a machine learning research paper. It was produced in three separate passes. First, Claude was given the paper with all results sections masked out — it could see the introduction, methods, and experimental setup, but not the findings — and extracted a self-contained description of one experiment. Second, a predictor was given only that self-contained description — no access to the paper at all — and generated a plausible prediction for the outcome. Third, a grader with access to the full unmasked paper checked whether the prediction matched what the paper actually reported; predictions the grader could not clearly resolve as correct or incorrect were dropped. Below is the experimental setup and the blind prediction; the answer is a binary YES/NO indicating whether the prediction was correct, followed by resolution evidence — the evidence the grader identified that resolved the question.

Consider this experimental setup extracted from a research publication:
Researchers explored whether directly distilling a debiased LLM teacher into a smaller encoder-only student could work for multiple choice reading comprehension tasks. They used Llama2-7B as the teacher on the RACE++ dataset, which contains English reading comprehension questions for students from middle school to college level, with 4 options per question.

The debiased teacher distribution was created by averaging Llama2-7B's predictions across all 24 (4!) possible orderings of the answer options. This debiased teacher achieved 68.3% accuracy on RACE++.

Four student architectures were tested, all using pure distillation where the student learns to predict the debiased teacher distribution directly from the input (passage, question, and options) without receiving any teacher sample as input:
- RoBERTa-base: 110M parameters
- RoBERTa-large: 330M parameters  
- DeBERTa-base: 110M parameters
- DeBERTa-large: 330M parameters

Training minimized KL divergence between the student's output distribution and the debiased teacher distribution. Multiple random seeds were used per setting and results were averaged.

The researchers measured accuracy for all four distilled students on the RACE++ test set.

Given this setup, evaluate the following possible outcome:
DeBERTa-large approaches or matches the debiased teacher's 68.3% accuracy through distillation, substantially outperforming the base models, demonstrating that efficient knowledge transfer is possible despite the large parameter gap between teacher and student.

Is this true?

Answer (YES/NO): NO